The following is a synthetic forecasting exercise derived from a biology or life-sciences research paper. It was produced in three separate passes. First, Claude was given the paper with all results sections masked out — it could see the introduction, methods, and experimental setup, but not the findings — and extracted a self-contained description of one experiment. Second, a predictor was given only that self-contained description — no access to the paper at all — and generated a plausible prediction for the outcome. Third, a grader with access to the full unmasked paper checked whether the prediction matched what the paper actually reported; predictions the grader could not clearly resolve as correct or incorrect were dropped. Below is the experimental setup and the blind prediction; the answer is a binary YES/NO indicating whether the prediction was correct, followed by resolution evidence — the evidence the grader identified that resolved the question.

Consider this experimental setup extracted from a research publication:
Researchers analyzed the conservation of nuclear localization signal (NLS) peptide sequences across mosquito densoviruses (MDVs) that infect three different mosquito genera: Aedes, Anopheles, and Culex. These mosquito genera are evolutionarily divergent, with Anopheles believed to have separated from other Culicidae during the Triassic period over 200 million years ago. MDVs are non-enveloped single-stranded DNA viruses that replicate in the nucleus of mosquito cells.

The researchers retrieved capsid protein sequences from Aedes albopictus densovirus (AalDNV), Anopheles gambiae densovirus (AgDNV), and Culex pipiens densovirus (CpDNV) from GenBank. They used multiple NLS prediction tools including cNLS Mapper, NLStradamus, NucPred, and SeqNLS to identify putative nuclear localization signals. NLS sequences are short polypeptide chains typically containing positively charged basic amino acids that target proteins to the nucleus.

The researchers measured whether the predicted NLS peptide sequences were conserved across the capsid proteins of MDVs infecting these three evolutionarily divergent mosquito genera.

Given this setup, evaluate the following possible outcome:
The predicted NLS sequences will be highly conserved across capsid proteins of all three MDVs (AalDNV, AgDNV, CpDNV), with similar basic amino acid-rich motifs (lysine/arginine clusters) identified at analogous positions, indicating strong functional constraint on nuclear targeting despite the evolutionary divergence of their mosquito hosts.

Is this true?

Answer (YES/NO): YES